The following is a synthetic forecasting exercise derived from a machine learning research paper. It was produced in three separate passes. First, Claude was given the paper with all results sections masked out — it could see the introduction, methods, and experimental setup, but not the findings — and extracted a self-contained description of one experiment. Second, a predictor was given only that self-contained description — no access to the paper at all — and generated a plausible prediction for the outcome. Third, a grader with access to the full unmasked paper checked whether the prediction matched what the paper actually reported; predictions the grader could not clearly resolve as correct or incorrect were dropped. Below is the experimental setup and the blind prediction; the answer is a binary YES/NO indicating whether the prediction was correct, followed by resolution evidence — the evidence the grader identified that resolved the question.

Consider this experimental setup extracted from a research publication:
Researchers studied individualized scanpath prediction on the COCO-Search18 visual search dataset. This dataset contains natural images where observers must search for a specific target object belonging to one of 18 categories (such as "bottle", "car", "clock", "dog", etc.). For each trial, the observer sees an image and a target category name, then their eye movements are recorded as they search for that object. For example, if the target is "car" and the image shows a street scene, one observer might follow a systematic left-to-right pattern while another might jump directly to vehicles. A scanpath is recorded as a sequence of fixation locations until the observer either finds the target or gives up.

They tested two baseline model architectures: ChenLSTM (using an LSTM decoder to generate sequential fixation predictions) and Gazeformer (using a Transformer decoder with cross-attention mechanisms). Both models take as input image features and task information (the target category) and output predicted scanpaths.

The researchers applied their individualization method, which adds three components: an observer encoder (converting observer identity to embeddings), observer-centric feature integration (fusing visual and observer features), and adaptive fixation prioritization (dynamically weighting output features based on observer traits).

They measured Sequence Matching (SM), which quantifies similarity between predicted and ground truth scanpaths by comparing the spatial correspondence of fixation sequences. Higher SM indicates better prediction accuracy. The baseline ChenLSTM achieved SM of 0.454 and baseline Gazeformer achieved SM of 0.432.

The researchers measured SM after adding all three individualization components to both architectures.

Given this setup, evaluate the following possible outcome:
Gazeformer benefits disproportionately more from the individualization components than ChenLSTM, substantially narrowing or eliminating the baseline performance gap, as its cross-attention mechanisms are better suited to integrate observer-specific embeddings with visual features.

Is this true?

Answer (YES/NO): NO